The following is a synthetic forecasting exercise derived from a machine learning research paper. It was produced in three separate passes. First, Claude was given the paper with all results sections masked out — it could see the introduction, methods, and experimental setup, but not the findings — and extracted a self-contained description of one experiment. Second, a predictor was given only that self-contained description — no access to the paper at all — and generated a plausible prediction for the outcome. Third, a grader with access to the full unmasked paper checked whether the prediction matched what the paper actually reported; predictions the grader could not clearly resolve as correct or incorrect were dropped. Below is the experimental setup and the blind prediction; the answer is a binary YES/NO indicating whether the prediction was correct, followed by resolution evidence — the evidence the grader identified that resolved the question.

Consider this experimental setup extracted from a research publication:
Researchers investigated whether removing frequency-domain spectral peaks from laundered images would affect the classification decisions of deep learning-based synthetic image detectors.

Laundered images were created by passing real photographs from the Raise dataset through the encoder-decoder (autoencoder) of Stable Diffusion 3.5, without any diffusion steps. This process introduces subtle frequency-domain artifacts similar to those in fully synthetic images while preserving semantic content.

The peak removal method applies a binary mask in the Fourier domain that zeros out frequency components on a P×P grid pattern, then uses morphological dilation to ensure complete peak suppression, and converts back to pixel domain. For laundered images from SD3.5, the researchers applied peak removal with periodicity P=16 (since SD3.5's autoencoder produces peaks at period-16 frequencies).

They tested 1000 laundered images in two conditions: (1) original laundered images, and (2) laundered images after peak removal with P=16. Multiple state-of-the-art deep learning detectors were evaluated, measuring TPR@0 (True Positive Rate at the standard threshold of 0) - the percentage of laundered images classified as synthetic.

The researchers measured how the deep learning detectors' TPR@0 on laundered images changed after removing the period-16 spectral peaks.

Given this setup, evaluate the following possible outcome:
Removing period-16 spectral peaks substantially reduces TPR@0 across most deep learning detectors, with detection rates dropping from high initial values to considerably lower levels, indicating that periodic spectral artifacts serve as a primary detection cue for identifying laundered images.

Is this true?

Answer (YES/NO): NO